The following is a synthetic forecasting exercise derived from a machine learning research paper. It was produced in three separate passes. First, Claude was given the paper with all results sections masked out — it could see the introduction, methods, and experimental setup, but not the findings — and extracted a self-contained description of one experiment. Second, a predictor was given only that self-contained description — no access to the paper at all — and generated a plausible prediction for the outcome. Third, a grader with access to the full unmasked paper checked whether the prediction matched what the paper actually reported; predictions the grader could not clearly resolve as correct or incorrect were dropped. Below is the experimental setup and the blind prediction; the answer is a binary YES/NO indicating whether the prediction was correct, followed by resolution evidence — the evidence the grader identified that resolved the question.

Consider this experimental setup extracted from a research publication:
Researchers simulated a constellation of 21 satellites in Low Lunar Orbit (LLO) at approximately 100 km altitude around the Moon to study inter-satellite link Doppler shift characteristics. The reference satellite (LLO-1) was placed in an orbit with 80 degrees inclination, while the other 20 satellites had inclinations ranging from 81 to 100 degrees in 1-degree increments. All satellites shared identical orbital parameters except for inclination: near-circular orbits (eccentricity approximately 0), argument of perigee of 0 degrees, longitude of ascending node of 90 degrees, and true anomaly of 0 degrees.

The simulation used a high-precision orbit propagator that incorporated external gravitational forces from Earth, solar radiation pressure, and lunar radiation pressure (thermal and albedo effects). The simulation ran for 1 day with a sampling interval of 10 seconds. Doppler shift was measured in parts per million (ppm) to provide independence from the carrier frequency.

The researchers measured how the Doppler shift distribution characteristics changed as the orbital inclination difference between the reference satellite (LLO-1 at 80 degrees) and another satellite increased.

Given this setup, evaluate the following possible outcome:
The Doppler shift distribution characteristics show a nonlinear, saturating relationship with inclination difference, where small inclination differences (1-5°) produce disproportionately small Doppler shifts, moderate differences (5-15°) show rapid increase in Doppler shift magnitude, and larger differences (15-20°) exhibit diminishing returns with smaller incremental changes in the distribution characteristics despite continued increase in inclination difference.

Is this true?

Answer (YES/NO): NO